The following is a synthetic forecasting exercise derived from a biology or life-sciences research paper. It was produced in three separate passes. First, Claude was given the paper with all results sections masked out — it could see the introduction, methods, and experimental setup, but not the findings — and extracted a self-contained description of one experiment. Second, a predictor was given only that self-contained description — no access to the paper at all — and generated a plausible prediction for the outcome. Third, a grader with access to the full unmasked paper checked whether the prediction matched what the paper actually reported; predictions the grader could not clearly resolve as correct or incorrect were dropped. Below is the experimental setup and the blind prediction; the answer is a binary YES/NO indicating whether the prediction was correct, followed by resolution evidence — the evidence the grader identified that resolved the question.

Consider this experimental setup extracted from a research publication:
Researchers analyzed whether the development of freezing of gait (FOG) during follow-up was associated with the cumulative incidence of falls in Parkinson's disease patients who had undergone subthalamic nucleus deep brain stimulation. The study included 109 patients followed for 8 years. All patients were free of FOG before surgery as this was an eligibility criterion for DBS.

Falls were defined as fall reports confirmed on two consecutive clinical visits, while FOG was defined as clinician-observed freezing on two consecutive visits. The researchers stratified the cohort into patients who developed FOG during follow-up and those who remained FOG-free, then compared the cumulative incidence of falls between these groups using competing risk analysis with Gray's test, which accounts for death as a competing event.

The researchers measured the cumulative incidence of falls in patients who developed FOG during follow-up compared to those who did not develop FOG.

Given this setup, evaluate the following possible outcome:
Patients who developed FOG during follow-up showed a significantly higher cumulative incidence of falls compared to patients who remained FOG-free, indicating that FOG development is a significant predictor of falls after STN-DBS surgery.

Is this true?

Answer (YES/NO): YES